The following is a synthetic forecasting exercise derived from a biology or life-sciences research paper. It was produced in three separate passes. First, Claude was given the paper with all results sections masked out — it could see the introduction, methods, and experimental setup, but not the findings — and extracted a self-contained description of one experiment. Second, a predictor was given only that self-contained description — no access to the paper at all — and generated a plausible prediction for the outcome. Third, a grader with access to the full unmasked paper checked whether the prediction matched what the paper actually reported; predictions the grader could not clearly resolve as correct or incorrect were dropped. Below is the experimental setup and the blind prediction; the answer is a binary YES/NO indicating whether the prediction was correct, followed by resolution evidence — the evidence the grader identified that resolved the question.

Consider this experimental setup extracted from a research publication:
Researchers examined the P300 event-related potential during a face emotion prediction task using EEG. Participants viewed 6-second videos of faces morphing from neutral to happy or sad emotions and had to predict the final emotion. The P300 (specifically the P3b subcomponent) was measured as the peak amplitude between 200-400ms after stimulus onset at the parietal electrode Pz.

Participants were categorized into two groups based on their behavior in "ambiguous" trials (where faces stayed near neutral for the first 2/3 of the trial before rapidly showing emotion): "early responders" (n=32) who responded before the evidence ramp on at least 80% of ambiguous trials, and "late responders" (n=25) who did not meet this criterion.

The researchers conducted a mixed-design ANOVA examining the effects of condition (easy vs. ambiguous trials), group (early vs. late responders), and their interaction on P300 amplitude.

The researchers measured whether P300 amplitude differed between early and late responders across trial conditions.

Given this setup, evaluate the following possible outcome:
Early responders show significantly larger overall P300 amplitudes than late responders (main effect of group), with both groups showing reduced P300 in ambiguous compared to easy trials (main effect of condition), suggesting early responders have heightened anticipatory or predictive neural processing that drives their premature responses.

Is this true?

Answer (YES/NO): NO